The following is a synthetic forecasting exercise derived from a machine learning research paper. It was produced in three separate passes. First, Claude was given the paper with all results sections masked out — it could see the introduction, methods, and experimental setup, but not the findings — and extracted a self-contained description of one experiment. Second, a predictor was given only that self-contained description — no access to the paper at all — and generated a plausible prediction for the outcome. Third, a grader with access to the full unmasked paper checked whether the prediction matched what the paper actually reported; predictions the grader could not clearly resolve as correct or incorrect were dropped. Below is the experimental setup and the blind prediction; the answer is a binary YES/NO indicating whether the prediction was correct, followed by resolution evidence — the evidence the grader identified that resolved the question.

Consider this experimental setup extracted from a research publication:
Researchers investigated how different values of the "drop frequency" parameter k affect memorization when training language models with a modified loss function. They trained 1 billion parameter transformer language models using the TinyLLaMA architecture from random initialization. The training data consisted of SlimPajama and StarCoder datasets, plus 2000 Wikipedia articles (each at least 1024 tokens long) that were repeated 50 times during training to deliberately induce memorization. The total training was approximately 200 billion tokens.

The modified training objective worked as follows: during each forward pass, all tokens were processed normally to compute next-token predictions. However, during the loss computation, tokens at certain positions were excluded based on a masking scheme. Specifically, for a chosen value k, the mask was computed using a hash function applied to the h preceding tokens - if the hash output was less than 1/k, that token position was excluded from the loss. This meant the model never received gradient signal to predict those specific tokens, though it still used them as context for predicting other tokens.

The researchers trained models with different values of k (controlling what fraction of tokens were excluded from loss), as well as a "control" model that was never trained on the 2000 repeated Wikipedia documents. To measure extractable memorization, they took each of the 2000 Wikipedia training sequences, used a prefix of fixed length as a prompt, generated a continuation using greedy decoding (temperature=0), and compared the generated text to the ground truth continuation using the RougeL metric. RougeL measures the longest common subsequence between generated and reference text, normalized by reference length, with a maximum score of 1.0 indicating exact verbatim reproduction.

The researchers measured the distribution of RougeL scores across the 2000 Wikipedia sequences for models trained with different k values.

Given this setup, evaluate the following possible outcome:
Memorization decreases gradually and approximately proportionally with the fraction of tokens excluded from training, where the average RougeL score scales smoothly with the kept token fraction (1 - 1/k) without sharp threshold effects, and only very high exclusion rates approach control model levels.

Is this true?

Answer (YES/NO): NO